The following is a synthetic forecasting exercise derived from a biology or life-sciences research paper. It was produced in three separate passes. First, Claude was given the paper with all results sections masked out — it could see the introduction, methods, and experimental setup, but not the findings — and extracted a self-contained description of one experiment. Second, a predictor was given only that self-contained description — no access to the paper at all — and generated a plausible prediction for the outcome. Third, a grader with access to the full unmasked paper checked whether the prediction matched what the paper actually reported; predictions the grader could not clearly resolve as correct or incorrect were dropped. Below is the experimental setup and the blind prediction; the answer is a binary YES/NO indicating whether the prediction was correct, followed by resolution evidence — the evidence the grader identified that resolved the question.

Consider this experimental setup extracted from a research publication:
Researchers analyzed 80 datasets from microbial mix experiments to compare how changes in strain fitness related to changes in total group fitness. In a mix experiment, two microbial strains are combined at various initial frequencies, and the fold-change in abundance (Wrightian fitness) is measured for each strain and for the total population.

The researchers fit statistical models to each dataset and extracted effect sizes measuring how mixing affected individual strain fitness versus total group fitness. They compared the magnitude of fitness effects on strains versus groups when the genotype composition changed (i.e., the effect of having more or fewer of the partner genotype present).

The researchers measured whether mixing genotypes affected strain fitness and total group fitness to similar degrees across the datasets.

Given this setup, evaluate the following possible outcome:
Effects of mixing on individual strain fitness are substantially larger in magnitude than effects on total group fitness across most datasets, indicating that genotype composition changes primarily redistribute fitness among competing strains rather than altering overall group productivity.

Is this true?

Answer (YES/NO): YES